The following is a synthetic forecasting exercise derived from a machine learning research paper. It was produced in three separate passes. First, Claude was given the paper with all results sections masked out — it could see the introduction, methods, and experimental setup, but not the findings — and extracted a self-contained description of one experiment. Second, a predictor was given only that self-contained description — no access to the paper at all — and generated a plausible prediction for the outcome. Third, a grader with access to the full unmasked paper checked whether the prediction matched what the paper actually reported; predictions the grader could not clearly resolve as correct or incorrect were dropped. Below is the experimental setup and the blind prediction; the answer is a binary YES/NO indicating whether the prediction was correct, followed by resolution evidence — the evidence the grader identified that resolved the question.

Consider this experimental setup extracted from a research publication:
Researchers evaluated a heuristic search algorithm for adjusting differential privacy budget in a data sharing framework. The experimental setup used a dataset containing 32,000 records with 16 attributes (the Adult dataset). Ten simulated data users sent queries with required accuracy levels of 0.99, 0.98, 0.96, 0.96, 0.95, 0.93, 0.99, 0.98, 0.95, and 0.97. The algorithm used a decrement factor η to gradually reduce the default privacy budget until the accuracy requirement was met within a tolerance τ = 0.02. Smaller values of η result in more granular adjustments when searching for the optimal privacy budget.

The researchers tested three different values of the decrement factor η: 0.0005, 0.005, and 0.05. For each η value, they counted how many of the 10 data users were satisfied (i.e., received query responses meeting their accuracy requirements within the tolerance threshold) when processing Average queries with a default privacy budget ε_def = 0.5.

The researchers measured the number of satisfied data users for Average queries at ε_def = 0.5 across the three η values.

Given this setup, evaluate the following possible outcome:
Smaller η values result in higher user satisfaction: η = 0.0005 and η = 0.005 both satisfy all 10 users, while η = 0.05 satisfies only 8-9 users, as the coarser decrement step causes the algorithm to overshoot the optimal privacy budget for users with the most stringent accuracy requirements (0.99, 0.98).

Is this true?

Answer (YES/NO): NO